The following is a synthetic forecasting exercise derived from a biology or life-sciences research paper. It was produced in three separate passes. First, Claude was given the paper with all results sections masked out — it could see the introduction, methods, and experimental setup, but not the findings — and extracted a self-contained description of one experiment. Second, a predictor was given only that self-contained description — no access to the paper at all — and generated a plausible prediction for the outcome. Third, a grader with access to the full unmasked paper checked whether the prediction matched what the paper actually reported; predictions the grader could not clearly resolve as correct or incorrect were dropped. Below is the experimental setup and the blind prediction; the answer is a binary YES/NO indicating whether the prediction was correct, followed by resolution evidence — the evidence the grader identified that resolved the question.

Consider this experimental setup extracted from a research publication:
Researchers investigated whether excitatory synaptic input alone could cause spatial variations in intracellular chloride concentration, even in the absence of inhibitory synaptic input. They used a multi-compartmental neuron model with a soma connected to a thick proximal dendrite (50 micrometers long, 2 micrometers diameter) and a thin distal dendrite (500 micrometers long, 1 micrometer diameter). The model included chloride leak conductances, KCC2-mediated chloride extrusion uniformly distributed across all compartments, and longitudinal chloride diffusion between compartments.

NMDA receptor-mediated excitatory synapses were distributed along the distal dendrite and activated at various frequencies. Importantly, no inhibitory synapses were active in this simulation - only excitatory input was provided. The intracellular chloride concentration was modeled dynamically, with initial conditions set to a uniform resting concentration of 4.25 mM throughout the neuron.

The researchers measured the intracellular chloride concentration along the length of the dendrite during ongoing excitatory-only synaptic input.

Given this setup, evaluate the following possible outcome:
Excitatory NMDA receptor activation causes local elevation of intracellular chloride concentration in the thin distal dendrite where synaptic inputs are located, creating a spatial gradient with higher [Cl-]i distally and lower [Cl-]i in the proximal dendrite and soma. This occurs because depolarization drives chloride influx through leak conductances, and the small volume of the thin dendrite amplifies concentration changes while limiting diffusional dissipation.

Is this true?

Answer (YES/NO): YES